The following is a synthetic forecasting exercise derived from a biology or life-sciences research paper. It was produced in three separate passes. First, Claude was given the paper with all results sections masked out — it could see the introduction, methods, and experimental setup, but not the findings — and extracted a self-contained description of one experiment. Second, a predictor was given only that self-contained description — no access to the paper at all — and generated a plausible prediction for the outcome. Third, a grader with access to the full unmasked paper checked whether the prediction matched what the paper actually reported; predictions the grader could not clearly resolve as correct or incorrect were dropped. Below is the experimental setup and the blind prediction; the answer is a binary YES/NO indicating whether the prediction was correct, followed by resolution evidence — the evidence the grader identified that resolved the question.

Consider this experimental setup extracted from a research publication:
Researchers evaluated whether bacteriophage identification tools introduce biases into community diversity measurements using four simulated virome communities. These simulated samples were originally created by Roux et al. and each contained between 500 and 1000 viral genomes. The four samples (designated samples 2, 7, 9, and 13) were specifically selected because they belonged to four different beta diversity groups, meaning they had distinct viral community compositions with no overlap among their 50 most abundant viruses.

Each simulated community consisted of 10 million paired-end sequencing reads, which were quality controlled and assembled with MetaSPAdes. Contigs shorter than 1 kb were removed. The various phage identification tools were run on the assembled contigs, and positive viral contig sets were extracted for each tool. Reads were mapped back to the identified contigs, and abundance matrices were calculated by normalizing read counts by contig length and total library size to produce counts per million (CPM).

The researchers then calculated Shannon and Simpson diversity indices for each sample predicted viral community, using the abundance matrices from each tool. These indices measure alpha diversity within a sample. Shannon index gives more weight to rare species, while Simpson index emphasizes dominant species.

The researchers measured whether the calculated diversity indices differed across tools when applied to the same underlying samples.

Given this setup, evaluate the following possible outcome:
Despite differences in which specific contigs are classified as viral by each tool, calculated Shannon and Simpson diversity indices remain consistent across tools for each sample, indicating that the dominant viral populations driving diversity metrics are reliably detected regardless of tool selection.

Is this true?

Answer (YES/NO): NO